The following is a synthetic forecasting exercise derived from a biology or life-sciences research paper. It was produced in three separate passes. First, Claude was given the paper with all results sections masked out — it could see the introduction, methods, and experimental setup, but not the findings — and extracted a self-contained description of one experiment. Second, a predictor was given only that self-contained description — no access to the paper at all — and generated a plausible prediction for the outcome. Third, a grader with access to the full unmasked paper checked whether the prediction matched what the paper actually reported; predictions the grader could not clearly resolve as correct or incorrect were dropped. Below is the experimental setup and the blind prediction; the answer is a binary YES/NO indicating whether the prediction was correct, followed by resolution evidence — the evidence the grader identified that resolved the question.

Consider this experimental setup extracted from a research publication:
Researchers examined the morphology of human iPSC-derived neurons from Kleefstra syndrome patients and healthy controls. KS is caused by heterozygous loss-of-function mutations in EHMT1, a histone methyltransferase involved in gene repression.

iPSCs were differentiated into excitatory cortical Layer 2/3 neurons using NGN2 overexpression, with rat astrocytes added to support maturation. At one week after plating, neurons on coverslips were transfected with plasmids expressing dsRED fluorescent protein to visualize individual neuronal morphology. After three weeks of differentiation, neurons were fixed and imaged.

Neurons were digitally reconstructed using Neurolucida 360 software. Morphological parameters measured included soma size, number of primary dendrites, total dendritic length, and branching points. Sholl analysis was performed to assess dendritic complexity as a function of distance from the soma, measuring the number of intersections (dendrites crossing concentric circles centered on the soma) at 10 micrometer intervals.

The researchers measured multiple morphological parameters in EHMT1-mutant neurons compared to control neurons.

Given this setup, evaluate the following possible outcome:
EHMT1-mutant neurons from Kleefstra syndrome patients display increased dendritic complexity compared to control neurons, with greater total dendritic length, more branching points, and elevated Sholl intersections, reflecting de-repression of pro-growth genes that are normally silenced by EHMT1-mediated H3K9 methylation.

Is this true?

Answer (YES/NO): NO